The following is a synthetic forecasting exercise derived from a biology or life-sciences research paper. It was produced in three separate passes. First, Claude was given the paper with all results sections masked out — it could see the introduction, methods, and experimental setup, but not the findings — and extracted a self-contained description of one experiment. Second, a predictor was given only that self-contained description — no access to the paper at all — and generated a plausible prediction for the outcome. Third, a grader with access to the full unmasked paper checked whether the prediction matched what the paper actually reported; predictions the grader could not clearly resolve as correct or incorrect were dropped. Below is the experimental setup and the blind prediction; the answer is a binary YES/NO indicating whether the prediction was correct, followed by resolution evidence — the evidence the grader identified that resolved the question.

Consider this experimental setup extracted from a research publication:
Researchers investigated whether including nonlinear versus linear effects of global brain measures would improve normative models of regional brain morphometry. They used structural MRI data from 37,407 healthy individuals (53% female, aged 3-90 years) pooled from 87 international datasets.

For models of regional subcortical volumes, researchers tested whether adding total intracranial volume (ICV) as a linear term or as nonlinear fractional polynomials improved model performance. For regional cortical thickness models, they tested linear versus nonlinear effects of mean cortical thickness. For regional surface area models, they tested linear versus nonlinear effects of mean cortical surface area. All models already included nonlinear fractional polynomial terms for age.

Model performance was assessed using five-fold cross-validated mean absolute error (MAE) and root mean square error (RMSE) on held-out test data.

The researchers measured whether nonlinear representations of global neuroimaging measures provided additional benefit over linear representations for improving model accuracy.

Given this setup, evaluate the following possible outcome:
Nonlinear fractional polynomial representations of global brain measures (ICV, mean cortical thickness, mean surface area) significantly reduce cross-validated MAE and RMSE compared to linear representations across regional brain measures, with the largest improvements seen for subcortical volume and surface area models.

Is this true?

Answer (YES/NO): NO